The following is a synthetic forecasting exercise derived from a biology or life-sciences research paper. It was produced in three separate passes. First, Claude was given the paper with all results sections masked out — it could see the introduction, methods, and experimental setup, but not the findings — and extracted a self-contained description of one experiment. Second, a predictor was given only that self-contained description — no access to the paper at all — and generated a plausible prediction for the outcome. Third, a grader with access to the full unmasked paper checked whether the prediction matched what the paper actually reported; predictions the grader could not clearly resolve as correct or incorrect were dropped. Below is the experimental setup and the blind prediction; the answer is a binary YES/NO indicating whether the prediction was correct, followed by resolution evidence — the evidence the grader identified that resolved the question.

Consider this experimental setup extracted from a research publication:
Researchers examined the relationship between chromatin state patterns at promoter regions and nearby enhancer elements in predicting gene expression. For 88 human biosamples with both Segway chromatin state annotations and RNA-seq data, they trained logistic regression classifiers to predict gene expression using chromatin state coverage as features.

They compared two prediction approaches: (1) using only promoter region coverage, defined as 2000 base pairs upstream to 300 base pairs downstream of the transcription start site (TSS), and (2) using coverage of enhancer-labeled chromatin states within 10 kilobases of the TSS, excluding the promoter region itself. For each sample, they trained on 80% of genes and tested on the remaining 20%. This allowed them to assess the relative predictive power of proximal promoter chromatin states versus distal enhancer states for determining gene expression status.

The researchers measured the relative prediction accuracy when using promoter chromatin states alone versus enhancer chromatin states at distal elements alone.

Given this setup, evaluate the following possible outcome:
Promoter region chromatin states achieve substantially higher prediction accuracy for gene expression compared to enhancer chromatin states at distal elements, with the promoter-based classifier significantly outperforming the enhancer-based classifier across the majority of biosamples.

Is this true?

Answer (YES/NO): YES